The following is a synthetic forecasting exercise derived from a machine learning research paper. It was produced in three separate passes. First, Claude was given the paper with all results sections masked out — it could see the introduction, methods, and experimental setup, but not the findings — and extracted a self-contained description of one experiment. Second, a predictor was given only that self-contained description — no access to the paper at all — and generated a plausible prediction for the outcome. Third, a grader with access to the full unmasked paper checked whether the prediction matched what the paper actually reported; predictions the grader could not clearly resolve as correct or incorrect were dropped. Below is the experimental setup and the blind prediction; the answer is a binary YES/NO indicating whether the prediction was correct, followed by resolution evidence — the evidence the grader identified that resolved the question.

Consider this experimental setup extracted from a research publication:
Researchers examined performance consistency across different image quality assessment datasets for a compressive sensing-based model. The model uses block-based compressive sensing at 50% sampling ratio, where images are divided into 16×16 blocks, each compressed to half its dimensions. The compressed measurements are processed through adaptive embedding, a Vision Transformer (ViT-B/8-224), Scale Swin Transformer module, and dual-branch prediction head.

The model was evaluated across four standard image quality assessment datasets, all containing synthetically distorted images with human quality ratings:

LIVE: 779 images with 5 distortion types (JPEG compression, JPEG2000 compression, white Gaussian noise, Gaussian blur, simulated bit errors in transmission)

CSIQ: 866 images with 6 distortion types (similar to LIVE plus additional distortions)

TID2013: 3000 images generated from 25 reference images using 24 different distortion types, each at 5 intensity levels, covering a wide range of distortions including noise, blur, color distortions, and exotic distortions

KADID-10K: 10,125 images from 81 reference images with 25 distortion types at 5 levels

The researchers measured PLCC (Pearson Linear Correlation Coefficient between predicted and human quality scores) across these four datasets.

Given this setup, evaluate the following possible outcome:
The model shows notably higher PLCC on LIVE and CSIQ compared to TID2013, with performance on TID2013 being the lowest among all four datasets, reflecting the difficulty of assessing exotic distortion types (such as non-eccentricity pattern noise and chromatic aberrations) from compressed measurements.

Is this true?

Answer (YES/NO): NO